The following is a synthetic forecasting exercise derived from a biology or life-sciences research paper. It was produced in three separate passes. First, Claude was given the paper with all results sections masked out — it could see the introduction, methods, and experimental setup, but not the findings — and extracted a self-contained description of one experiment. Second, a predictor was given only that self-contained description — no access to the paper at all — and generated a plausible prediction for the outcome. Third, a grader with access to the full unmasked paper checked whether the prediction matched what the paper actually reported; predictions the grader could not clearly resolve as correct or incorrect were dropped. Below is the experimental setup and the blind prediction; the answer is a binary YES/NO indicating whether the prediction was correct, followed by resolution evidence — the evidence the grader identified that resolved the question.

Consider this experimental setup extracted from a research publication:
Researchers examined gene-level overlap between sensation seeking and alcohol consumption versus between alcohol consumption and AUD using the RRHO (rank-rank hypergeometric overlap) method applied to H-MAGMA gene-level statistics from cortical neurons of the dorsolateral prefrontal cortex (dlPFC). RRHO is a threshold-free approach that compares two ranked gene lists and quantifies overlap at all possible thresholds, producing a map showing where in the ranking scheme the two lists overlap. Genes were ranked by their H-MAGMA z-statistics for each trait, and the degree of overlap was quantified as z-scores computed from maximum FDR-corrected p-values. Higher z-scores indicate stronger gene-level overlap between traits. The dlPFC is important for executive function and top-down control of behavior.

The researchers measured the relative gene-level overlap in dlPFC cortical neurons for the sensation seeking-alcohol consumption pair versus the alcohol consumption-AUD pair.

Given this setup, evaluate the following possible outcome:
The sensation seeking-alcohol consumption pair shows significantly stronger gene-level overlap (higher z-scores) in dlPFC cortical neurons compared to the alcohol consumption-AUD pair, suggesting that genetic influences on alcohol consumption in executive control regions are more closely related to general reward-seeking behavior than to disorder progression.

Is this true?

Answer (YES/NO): YES